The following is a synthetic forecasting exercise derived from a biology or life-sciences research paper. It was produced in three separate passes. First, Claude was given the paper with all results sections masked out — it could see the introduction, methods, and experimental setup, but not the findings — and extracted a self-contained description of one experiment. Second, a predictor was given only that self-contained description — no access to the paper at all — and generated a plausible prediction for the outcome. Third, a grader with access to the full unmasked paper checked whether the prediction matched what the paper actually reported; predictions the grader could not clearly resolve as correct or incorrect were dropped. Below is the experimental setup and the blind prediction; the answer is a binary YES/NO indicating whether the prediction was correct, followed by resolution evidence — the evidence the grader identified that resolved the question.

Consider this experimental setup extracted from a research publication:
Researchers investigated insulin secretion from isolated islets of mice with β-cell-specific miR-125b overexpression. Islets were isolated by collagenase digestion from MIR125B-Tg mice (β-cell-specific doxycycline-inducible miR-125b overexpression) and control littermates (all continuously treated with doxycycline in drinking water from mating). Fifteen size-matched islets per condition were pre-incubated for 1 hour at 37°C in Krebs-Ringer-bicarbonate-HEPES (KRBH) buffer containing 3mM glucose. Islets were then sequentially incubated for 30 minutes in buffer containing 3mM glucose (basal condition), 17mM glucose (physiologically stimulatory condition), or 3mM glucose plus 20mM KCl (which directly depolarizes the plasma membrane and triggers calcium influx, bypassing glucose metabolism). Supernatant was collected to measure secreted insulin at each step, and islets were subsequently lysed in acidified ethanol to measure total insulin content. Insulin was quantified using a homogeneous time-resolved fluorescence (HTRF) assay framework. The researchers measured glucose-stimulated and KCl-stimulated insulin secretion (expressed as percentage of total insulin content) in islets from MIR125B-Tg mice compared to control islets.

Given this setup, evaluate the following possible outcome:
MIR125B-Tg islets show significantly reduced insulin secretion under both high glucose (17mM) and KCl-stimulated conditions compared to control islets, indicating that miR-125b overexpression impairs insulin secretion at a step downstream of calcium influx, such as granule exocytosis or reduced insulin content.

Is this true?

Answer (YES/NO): YES